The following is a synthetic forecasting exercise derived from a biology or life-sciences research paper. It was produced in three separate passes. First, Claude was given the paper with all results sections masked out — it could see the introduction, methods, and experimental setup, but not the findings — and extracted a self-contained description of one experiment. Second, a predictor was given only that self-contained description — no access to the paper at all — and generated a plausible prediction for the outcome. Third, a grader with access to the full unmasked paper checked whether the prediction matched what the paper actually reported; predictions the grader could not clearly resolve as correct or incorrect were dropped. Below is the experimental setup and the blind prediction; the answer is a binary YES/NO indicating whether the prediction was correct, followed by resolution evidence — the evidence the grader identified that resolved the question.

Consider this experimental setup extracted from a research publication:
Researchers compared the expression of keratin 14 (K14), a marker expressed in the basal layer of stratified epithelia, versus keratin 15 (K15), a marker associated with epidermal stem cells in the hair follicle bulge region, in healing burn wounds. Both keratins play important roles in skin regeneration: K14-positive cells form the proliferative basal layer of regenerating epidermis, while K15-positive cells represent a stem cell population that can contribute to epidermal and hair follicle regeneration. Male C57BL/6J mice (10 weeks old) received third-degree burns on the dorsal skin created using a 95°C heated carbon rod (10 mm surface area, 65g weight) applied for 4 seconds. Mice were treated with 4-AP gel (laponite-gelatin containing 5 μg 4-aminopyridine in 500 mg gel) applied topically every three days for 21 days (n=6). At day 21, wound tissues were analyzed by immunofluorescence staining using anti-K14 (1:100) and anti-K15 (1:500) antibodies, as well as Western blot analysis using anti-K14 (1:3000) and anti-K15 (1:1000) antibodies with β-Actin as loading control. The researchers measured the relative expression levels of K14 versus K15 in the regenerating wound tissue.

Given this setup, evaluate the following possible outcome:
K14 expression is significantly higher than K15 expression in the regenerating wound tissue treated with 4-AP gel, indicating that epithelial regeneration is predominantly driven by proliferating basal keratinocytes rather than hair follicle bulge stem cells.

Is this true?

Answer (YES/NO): NO